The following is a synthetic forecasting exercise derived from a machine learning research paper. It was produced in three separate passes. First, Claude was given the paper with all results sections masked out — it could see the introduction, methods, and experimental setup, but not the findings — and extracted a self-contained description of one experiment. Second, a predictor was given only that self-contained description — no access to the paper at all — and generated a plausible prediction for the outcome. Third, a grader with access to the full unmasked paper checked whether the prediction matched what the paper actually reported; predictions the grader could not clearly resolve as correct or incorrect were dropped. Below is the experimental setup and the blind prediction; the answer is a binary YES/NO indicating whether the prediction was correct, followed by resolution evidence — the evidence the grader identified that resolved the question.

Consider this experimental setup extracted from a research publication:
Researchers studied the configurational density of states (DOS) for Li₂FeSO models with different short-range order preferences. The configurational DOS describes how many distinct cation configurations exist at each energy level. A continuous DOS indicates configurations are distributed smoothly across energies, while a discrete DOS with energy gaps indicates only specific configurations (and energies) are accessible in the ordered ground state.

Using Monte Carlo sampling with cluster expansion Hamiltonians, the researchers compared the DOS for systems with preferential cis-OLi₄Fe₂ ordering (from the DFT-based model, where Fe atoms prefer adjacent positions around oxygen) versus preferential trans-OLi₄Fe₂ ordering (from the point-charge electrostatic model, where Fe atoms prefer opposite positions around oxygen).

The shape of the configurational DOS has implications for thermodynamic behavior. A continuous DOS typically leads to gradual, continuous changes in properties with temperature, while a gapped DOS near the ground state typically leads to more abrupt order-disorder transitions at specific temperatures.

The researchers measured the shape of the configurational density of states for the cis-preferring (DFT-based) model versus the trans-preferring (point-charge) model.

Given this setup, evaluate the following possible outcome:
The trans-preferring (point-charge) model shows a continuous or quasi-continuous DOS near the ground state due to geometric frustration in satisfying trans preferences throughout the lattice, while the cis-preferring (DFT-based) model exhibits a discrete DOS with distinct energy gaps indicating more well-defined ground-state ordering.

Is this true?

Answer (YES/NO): NO